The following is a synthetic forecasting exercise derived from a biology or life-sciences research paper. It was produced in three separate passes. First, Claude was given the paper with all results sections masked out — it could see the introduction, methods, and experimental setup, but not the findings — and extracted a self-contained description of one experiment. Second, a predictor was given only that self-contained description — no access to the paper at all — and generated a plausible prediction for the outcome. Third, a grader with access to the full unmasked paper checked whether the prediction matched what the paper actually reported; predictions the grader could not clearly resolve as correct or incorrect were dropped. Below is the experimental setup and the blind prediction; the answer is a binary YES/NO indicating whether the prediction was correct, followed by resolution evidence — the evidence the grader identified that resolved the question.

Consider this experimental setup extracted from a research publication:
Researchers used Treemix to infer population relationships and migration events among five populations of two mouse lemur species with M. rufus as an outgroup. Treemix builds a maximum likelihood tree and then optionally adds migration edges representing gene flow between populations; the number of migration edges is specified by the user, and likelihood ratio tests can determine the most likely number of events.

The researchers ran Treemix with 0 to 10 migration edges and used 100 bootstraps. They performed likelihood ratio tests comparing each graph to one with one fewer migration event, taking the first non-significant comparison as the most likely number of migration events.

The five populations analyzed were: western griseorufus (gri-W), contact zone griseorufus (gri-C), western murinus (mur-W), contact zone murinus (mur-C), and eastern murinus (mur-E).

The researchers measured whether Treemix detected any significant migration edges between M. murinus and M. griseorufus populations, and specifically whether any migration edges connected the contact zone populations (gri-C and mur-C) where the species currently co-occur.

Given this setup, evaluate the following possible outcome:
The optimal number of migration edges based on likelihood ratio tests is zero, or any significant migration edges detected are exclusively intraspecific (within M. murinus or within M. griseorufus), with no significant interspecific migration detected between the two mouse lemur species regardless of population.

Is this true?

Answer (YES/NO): NO